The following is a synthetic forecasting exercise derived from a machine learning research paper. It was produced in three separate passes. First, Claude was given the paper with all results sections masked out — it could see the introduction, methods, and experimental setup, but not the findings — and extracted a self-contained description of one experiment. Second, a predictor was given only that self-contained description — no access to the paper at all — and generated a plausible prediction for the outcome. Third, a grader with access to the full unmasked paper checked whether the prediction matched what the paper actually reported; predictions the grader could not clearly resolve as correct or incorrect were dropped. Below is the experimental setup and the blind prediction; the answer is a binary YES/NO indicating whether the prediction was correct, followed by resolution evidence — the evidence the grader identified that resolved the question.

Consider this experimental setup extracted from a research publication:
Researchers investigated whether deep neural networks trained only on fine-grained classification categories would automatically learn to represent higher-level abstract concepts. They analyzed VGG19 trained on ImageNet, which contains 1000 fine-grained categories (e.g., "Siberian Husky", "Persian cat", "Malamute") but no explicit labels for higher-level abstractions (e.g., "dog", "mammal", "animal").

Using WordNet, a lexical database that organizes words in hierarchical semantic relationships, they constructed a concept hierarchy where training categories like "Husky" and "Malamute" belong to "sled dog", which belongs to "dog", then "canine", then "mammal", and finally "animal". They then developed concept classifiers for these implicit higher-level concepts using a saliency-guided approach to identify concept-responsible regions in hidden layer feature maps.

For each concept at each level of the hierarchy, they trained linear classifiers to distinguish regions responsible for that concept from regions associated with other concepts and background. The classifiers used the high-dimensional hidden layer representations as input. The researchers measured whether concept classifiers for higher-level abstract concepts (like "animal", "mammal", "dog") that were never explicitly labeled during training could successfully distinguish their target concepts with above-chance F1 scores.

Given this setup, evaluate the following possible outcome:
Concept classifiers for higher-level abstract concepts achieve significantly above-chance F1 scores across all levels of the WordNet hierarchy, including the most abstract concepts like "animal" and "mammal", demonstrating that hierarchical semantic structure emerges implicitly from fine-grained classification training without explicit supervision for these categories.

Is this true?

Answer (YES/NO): YES